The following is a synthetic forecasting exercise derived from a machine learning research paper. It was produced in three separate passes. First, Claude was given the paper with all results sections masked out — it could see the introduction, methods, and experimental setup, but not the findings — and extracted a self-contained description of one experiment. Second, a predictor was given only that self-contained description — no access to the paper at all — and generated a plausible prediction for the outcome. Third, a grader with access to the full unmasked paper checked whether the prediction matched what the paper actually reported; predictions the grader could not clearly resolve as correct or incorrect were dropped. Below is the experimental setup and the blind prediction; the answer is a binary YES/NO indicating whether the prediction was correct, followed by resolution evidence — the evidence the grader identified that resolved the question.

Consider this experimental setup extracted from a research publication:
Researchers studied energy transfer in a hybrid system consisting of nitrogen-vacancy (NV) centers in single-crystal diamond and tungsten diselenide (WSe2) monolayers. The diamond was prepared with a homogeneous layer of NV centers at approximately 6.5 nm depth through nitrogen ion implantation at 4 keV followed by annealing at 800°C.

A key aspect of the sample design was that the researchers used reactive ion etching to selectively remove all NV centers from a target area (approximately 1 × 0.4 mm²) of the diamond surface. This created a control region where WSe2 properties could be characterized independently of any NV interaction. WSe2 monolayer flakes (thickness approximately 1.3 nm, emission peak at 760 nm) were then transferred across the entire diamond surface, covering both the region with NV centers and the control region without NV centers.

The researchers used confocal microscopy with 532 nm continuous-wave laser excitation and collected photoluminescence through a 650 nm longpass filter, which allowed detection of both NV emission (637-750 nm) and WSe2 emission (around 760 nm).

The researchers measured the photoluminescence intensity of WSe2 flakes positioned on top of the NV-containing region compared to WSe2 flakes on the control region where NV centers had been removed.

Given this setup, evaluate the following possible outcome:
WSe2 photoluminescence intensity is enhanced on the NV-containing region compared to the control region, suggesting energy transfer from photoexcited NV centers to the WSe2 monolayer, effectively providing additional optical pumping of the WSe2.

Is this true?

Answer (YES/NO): YES